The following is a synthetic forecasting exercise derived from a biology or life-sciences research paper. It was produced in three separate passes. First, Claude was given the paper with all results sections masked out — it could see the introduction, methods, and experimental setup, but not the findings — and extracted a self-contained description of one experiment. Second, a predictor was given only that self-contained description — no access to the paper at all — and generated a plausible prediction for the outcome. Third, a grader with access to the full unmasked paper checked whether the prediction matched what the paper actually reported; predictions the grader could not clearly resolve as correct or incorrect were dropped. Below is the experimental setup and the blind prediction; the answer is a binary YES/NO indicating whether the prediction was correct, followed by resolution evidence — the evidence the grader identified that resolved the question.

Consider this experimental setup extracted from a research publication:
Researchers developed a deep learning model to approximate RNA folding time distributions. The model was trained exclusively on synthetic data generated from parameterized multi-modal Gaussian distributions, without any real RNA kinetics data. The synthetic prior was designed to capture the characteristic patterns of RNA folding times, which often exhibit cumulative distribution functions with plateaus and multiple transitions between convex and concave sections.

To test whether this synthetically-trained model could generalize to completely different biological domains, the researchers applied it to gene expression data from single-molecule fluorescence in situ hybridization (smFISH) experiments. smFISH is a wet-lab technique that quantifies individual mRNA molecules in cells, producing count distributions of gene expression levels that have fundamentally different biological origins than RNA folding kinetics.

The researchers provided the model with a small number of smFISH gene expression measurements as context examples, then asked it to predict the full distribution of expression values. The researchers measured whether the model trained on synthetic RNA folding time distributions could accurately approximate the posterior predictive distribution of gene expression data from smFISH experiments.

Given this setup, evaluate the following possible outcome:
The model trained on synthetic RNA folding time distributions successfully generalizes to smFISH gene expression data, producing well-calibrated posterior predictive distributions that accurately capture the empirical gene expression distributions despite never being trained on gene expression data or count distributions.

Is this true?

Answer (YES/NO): YES